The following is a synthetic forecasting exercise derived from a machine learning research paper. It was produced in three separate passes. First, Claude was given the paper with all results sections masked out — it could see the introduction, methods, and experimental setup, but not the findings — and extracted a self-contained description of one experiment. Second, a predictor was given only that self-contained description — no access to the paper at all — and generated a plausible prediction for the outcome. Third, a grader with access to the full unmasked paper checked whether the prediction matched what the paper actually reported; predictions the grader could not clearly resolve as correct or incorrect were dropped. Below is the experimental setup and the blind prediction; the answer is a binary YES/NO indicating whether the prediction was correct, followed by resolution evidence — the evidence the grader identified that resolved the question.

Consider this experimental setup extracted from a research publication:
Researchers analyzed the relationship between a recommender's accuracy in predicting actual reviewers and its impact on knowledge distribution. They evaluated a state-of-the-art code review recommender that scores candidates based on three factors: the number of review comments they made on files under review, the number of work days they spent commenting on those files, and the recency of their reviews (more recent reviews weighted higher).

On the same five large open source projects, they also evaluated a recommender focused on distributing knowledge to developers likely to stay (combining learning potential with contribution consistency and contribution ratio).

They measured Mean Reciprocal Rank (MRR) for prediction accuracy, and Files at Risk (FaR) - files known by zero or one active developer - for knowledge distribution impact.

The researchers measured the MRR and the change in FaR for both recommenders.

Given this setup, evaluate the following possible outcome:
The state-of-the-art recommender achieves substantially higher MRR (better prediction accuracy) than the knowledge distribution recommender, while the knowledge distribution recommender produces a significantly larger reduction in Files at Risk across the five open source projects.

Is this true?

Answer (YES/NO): YES